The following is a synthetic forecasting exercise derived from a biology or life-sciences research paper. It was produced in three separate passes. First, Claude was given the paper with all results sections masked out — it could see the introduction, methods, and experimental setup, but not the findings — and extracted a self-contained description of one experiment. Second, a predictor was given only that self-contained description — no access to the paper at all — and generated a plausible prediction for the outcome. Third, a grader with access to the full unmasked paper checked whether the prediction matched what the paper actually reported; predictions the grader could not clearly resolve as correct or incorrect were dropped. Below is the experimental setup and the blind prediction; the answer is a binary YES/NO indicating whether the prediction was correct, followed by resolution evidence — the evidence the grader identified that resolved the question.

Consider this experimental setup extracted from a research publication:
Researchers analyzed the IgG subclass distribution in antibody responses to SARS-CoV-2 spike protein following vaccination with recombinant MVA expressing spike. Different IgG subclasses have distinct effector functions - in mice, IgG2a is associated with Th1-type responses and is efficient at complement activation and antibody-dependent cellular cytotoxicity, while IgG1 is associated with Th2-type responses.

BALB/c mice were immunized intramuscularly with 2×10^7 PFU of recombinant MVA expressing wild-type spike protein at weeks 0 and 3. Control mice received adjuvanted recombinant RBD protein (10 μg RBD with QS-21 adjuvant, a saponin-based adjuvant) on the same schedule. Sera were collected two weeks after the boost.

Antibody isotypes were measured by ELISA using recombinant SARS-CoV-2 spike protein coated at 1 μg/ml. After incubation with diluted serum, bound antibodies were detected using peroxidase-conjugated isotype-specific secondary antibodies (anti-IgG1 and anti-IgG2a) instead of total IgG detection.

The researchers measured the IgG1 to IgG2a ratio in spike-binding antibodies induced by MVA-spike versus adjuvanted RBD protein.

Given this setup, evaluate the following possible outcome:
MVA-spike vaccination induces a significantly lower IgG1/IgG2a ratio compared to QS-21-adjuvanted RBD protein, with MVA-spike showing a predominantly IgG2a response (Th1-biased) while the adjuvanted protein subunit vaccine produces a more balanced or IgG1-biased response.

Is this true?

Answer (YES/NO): YES